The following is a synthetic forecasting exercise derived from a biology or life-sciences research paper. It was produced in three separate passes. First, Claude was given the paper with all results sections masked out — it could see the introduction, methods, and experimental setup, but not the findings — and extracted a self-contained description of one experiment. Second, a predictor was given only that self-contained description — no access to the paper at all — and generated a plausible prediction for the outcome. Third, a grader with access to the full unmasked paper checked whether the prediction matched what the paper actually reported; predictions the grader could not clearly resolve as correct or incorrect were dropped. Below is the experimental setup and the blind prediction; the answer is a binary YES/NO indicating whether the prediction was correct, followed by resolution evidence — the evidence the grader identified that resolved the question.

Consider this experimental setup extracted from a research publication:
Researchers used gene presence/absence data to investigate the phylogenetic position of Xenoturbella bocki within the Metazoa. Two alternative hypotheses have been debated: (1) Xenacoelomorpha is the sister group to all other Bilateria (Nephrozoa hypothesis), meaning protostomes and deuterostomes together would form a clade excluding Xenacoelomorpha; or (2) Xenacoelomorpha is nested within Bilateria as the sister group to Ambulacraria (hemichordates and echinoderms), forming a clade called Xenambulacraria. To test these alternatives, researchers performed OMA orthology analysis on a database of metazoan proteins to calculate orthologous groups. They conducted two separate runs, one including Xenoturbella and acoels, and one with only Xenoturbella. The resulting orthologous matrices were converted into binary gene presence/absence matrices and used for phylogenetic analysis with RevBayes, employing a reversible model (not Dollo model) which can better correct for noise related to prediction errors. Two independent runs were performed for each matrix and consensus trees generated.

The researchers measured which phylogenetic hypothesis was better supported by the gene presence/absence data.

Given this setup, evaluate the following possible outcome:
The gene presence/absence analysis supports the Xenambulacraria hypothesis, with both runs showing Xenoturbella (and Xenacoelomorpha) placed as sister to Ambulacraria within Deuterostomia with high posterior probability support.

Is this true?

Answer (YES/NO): NO